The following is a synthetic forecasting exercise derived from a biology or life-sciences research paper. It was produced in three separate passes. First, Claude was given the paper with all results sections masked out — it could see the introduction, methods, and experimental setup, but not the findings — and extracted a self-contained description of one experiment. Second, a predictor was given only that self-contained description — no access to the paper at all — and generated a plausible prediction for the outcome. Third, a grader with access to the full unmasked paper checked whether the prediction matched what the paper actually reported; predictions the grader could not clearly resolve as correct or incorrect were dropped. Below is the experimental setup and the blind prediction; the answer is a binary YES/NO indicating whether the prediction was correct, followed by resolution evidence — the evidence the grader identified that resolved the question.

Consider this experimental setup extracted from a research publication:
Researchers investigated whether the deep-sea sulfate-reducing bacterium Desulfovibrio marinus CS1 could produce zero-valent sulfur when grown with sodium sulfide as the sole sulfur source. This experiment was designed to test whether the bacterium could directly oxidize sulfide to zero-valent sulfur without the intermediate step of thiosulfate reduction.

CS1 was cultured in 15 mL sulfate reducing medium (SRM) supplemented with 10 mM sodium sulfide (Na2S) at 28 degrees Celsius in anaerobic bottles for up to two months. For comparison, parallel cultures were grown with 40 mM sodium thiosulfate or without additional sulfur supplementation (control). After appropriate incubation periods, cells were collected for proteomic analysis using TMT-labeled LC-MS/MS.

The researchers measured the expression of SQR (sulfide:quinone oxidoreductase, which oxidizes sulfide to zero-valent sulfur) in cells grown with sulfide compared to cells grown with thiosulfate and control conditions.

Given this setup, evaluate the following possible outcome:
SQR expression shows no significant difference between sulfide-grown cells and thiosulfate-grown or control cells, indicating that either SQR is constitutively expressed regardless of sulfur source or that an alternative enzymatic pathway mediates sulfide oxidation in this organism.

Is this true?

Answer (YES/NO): NO